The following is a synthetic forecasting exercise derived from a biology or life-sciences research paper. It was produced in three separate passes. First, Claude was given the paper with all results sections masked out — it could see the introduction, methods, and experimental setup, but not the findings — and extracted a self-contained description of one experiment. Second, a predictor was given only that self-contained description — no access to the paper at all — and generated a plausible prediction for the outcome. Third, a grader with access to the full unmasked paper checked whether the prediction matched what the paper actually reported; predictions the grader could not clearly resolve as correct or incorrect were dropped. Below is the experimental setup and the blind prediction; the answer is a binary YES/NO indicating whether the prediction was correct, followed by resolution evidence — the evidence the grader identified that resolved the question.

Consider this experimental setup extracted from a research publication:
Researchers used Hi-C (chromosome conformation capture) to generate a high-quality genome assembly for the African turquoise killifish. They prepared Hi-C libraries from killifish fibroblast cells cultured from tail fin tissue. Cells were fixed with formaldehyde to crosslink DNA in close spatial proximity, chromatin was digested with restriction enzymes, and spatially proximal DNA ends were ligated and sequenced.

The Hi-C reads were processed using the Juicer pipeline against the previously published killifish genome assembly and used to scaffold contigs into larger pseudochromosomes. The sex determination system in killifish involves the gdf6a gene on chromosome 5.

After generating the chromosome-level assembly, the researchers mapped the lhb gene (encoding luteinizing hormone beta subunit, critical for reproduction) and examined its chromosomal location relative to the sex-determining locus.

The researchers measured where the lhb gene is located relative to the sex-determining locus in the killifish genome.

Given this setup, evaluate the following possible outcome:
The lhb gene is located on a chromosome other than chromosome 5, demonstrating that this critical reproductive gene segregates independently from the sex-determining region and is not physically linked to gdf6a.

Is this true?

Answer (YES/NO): NO